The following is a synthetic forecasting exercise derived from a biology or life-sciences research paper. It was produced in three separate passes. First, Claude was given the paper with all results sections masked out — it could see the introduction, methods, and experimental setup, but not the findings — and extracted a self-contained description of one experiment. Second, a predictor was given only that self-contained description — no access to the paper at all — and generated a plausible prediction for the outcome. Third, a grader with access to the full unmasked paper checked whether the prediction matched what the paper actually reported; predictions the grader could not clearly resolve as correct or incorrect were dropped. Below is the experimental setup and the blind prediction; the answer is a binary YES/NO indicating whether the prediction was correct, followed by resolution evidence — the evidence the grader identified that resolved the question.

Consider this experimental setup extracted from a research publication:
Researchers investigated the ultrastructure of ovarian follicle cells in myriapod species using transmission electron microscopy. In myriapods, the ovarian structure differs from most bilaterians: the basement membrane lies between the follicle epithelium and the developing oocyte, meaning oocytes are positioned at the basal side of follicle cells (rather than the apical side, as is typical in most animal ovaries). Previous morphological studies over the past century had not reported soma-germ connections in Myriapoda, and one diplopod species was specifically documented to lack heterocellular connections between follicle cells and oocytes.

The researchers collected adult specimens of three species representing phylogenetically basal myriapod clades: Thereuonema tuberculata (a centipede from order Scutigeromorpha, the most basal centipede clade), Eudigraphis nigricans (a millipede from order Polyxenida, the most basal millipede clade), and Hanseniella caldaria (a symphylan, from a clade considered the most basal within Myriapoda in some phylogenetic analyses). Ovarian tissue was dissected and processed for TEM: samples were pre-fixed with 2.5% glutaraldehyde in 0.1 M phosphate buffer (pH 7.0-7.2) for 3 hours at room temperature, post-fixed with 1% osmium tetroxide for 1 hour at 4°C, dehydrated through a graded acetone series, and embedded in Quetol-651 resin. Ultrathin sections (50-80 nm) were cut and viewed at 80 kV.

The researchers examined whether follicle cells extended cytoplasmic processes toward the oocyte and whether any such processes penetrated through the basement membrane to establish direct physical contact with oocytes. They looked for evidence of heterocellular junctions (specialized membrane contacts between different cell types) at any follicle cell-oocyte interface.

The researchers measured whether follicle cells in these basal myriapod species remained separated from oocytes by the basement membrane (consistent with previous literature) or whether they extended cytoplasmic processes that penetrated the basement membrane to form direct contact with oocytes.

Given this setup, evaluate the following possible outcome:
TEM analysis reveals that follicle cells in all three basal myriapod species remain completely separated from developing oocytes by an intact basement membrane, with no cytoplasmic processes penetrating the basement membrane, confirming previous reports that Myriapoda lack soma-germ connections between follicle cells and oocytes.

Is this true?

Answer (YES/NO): NO